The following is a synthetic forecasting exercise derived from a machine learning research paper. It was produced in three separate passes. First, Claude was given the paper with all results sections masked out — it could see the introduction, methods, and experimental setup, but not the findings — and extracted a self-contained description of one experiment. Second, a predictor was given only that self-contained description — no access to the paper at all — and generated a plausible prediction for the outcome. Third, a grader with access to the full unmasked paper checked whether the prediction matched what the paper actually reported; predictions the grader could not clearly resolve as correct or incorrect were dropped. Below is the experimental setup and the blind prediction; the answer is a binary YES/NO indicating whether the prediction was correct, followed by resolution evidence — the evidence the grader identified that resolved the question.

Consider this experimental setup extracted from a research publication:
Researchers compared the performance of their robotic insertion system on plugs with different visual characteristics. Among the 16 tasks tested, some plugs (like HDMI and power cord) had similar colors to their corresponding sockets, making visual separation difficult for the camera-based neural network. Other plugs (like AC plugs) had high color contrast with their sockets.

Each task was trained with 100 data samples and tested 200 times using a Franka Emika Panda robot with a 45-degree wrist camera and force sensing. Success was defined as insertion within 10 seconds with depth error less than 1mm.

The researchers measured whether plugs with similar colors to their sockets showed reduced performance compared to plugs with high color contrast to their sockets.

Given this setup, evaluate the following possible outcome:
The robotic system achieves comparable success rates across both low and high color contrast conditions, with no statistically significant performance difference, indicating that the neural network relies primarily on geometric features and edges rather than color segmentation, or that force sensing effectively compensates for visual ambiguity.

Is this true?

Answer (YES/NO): NO